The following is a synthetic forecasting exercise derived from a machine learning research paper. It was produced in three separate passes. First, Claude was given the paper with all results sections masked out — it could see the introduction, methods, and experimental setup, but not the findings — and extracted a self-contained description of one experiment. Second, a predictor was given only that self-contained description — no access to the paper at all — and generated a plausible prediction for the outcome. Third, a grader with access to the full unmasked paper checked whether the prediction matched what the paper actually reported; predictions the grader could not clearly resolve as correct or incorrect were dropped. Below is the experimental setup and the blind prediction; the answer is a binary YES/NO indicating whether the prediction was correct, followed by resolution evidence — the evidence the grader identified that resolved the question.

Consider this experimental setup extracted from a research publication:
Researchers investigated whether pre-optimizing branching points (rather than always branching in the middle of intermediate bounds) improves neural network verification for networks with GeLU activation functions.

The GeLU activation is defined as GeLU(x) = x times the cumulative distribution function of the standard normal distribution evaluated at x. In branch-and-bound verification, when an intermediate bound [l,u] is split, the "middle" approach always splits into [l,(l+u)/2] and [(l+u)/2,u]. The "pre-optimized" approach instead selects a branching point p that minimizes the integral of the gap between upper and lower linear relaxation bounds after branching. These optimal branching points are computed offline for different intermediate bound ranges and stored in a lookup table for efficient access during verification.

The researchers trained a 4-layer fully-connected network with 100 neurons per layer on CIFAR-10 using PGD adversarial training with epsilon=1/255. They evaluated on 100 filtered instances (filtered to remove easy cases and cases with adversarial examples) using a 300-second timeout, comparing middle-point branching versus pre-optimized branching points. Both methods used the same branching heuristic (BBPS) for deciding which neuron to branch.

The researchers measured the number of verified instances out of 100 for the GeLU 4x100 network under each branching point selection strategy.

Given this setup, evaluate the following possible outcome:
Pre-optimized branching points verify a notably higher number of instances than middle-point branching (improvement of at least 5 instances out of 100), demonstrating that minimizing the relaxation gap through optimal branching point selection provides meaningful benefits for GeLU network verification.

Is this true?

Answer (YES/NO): YES